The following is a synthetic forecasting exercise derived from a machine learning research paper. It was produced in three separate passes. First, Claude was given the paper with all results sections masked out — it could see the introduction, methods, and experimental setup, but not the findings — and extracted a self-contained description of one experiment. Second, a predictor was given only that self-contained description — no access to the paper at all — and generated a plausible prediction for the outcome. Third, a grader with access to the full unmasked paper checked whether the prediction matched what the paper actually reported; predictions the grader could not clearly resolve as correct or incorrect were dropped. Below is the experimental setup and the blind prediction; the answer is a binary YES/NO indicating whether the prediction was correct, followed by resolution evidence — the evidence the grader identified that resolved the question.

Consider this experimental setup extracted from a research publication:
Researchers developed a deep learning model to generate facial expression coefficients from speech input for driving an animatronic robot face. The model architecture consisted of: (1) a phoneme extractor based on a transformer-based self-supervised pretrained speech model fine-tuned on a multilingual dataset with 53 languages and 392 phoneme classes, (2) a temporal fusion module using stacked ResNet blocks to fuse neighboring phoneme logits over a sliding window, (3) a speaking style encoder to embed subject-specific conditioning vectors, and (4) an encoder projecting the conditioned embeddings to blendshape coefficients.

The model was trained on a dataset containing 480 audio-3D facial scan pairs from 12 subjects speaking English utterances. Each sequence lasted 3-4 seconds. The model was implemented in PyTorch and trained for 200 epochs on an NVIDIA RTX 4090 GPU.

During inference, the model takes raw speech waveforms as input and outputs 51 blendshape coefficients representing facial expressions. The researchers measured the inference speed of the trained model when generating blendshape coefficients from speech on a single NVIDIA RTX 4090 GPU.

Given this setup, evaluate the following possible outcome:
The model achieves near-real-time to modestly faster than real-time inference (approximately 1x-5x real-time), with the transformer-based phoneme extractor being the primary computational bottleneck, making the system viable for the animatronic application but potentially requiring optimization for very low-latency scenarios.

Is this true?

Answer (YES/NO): NO